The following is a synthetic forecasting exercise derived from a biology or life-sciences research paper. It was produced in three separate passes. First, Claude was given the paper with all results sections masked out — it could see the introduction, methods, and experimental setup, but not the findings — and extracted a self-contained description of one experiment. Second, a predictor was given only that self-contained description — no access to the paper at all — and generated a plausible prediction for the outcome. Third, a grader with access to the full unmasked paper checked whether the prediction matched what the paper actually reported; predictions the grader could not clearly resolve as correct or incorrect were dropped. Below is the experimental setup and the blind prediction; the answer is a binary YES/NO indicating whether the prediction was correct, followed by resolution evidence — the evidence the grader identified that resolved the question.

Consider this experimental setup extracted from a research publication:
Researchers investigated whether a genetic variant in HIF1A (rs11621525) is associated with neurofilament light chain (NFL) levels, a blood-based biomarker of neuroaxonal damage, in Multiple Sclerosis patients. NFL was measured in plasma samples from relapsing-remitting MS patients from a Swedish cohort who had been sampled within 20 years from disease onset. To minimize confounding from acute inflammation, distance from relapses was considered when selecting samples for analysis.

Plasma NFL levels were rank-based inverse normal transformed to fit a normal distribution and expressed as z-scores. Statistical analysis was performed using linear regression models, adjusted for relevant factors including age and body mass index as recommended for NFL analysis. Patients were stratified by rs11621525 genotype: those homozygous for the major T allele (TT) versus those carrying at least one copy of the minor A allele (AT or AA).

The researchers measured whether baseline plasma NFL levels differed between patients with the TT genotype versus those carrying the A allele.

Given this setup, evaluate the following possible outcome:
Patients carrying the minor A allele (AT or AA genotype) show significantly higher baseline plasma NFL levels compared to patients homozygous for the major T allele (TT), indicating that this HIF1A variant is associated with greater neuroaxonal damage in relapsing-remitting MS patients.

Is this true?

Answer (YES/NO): NO